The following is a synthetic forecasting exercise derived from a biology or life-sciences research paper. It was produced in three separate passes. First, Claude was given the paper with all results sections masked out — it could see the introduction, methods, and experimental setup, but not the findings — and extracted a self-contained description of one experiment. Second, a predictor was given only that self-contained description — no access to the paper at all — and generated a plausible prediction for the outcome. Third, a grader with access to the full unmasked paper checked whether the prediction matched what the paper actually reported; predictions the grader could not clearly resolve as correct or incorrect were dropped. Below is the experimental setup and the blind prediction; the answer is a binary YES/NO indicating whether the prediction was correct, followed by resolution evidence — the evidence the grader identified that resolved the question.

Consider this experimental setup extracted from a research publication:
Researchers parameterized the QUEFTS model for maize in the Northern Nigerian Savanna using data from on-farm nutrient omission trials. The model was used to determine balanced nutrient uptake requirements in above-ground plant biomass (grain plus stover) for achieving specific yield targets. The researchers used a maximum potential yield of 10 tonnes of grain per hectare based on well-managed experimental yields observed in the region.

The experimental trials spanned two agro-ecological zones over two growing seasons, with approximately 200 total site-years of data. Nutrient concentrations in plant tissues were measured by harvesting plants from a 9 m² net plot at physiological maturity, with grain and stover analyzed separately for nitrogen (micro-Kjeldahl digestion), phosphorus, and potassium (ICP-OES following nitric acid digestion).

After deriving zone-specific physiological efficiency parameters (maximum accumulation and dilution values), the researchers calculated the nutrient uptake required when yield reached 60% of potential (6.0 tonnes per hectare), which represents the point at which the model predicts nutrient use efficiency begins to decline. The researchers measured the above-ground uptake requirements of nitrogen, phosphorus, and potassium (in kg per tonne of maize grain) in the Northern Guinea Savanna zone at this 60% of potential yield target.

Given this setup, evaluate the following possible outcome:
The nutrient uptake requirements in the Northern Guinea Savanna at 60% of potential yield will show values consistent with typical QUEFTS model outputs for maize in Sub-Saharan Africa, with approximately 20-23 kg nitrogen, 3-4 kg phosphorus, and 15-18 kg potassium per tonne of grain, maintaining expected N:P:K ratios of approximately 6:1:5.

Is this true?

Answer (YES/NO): NO